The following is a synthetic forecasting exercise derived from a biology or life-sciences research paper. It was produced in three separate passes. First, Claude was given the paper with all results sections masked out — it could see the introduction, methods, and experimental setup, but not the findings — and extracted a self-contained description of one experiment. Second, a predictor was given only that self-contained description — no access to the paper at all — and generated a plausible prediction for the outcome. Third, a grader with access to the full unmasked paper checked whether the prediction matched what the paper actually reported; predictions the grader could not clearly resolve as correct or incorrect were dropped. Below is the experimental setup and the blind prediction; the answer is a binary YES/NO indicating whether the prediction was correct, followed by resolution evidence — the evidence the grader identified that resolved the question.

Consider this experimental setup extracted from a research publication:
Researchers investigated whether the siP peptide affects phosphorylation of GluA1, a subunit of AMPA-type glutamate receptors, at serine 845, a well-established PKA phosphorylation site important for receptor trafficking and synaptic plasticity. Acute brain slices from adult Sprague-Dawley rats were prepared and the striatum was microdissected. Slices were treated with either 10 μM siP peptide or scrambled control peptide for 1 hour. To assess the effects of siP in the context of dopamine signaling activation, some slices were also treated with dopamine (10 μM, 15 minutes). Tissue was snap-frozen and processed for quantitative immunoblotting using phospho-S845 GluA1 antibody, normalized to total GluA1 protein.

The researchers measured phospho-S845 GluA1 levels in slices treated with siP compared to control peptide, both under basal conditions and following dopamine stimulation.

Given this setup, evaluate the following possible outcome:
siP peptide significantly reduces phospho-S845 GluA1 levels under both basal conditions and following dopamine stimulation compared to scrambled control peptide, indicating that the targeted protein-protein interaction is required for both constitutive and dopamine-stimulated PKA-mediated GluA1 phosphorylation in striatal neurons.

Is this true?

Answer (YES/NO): NO